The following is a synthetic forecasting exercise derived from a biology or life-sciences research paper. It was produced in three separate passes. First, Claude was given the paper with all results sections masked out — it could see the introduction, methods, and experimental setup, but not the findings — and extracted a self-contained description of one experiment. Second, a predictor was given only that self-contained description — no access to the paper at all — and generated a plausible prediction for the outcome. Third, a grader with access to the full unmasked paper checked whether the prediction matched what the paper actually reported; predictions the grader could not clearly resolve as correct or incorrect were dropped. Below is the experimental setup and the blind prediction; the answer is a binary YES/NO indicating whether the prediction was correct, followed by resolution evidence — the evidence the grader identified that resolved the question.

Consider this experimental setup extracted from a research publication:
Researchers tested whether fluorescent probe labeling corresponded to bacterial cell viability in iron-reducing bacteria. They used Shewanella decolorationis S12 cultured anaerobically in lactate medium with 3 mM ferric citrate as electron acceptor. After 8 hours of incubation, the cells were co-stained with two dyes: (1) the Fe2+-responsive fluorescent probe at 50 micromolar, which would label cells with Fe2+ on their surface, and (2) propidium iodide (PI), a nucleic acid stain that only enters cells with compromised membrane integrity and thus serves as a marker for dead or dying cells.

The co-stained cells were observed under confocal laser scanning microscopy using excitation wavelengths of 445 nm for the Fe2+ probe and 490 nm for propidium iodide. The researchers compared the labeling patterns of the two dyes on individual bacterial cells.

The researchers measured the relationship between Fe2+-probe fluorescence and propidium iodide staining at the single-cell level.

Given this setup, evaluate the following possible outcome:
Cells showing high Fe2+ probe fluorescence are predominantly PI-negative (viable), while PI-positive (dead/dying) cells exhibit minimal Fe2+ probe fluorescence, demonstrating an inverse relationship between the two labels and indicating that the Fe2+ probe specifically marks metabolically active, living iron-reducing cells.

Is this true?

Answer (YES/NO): YES